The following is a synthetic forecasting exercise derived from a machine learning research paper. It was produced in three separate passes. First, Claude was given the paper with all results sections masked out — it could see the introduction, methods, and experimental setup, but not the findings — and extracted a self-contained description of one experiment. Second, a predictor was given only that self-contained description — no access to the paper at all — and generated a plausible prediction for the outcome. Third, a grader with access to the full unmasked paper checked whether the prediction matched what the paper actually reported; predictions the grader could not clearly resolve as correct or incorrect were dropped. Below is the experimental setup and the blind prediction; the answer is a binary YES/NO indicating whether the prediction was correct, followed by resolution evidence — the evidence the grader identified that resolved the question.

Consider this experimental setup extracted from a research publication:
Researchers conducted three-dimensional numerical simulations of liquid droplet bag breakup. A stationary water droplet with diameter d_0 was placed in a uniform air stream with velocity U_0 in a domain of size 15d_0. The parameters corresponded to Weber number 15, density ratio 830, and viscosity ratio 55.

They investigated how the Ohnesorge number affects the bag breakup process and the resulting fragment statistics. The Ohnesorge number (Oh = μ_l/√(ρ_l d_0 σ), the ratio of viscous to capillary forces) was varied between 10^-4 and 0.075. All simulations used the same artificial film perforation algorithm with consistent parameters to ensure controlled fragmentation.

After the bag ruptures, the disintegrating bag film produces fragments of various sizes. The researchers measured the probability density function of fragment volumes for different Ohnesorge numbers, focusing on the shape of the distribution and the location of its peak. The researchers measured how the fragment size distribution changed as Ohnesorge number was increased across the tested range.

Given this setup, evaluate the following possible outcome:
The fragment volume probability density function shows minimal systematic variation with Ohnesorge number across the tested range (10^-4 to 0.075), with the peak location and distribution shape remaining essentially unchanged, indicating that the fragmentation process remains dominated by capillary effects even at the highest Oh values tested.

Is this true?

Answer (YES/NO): NO